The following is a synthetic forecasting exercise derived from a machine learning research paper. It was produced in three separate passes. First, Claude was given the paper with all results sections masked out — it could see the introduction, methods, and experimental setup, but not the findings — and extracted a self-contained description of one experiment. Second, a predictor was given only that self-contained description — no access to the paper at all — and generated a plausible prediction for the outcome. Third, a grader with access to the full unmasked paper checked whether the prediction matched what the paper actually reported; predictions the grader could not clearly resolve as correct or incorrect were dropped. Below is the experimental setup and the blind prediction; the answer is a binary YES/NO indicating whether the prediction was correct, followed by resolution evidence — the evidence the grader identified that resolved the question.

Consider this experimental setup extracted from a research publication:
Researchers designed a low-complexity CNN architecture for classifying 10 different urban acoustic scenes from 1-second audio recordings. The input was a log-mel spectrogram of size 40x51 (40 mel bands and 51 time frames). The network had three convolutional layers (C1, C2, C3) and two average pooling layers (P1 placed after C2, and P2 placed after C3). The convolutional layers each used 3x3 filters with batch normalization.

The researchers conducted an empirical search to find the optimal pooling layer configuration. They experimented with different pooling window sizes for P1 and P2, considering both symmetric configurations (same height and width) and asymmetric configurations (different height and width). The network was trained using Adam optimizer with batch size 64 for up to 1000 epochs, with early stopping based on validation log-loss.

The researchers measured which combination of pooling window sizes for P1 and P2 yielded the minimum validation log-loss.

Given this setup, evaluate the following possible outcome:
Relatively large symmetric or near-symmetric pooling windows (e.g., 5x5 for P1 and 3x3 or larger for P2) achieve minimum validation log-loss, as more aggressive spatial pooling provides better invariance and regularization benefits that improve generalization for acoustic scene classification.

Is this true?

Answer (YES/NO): NO